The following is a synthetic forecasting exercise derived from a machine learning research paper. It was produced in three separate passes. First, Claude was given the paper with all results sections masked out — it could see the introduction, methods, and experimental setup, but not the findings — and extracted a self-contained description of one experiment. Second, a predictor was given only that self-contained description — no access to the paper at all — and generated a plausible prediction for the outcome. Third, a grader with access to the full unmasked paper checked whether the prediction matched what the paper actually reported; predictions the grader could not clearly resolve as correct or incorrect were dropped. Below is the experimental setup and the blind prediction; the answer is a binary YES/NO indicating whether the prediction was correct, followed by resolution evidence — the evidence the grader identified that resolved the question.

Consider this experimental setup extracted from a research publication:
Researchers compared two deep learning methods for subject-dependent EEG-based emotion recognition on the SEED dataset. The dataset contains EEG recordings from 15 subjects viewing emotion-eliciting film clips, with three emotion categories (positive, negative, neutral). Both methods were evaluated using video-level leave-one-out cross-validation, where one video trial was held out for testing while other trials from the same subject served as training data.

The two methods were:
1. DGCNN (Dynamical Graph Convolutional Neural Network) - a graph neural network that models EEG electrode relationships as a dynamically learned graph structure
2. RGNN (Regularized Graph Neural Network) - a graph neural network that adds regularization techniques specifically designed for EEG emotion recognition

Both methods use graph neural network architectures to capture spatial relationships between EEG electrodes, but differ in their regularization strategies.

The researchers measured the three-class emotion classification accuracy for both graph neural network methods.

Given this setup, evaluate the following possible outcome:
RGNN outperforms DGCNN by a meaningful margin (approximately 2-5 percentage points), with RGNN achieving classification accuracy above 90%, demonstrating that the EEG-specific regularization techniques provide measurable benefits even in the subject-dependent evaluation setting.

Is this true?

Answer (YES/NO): YES